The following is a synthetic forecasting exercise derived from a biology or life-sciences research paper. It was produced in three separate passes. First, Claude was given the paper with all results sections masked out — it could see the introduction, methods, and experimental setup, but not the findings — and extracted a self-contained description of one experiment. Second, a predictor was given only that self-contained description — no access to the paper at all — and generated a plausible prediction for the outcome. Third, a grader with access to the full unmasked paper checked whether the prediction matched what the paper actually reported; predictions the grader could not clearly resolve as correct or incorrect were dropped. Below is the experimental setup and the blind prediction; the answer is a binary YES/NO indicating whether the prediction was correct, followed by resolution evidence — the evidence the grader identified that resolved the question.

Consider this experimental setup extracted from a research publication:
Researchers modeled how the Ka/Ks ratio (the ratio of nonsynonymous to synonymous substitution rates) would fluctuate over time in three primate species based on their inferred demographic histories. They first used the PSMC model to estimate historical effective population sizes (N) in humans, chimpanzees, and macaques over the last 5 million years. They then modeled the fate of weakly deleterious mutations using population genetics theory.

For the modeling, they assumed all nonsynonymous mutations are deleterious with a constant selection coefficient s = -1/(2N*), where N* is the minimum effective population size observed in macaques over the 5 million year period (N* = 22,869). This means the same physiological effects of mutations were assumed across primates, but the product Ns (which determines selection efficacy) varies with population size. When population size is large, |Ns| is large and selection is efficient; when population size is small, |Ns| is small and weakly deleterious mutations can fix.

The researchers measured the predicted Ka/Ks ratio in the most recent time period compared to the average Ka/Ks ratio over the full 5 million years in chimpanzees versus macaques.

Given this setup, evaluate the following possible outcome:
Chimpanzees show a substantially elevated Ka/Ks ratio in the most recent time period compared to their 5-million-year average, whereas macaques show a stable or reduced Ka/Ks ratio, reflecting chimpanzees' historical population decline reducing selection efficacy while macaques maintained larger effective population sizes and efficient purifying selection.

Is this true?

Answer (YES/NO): YES